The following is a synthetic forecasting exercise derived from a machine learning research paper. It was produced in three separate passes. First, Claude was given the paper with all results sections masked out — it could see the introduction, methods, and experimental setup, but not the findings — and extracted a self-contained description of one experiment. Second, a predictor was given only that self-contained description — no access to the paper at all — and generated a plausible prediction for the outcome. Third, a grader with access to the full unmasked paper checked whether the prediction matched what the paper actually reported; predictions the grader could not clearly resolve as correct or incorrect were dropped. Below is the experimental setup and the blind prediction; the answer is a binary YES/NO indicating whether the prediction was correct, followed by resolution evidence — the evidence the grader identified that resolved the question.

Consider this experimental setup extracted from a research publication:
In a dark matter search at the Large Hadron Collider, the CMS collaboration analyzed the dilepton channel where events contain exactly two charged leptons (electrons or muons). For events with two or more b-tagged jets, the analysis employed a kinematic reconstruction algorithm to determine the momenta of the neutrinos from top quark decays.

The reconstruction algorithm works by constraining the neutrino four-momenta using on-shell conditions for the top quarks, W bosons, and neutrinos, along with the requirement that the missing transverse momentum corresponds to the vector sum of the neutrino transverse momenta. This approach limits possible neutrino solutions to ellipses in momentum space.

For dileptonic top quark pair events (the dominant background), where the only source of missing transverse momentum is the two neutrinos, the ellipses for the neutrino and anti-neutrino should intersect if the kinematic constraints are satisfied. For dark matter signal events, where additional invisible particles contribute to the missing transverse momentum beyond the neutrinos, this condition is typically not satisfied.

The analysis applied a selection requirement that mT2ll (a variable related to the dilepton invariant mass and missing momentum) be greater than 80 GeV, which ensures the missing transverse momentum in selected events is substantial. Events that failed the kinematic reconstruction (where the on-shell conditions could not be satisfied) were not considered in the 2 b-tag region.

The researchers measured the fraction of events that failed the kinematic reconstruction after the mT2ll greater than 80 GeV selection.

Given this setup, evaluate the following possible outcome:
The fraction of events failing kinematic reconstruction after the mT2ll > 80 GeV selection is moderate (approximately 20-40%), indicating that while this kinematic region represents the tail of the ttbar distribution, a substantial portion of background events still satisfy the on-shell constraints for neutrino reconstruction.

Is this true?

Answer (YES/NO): NO